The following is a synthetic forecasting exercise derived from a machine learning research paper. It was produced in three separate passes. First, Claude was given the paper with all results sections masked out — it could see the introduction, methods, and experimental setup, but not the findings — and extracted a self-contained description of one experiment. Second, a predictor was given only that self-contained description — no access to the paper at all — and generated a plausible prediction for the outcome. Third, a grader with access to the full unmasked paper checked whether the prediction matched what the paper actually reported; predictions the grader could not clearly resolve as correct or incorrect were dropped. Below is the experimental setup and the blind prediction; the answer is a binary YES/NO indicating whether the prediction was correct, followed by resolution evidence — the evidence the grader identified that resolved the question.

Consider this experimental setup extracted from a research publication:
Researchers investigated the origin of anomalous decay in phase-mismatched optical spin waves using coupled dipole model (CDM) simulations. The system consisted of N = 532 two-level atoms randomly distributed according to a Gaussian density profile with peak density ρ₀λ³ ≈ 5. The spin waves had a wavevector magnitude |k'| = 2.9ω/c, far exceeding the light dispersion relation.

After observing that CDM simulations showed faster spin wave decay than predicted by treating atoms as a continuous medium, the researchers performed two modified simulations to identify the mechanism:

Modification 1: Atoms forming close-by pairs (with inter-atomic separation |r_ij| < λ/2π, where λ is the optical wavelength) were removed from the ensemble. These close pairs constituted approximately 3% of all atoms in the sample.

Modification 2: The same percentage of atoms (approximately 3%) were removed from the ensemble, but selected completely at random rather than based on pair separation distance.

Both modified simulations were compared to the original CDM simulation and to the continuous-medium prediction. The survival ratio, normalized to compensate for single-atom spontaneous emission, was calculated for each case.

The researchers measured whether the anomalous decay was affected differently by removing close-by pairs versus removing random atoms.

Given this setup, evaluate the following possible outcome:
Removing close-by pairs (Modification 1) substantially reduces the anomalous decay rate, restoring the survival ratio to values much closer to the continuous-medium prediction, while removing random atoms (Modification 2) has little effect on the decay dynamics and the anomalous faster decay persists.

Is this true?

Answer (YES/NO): YES